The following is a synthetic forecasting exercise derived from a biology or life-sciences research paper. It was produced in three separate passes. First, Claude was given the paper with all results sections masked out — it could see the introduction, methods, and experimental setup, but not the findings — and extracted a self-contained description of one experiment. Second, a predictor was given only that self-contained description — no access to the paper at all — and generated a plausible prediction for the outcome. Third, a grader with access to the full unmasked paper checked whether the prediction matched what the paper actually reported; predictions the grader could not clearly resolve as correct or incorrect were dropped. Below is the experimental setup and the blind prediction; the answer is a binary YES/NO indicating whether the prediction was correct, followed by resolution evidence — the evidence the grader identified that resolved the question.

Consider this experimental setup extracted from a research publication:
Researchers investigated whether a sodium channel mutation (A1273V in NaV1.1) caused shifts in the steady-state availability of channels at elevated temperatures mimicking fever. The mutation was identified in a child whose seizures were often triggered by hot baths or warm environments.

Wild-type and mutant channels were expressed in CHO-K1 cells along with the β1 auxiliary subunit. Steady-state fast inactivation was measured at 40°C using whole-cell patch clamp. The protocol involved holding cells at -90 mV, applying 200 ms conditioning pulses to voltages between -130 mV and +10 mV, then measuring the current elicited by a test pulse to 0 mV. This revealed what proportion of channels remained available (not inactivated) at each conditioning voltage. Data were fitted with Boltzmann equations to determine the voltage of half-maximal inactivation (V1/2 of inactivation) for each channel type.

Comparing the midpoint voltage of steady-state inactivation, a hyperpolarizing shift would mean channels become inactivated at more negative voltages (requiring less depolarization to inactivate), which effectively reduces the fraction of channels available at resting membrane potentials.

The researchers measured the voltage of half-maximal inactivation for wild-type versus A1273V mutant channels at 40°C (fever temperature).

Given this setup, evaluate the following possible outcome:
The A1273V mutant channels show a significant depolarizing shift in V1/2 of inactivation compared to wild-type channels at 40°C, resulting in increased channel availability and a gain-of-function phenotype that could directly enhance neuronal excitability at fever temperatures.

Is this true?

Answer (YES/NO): YES